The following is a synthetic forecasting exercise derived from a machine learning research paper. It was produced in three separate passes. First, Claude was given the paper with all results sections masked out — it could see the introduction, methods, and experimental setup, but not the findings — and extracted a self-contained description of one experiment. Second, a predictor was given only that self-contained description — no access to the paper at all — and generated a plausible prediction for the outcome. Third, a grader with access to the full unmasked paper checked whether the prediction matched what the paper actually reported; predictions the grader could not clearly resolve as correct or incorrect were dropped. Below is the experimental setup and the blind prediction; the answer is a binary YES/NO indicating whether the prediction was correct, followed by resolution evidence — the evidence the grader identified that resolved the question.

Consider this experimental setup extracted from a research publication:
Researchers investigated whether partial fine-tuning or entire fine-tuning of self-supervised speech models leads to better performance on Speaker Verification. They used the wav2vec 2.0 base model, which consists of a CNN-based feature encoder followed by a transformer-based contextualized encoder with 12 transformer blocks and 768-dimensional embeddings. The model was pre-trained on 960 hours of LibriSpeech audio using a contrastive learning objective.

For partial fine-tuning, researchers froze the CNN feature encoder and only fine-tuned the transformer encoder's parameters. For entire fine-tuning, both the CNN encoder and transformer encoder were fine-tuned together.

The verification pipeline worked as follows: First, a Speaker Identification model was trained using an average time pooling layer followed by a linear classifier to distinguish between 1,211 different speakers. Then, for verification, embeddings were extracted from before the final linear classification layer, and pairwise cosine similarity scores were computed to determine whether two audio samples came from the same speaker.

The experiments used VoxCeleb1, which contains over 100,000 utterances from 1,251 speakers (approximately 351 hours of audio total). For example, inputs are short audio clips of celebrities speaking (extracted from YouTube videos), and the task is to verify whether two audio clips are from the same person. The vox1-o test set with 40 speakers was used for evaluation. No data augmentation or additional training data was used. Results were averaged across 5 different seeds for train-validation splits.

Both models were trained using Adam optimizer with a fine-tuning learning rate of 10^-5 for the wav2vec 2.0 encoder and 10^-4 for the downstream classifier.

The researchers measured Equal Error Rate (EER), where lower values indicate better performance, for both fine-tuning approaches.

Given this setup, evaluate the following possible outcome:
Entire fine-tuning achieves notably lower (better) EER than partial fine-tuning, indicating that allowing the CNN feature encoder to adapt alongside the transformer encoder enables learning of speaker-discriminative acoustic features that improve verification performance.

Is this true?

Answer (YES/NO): YES